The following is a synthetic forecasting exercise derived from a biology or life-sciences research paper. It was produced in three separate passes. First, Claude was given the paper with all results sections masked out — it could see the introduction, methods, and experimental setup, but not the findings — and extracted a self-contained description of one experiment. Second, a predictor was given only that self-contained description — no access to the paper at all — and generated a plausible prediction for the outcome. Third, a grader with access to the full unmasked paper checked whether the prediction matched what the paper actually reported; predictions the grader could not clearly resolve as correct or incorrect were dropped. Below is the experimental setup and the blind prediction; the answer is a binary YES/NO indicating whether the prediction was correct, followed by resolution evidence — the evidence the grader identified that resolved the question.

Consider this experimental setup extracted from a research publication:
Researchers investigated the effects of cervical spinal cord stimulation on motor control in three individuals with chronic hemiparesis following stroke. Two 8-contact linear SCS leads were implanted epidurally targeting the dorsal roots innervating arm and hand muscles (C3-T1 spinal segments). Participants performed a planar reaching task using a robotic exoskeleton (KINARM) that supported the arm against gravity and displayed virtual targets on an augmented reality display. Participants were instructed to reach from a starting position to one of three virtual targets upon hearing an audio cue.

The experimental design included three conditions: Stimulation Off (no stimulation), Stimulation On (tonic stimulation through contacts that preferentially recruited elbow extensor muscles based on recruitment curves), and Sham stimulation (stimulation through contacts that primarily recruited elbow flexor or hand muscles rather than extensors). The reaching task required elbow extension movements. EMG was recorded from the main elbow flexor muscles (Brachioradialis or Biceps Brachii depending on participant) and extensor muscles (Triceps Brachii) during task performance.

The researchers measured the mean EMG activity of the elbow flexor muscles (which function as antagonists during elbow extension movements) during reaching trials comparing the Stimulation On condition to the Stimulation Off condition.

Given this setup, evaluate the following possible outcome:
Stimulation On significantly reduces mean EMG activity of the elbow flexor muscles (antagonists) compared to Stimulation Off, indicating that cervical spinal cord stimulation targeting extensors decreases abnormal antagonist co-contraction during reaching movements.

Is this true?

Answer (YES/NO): YES